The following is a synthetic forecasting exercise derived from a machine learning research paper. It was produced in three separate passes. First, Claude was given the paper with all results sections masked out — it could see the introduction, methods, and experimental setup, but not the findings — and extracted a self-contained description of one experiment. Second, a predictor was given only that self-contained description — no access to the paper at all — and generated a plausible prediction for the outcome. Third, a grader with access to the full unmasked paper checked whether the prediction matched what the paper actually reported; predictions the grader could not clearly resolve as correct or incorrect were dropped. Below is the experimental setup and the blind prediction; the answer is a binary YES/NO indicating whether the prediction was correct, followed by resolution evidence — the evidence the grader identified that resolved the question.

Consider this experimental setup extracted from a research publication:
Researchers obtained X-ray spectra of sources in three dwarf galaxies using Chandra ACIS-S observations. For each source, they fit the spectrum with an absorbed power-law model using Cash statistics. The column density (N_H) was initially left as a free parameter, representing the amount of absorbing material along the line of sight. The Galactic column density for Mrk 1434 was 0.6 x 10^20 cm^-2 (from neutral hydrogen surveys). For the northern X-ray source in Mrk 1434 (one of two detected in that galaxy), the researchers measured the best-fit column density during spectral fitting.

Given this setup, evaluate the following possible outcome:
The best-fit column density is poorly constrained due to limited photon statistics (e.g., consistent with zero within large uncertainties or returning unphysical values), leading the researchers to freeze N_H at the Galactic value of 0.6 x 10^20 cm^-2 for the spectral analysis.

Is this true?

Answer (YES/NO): NO